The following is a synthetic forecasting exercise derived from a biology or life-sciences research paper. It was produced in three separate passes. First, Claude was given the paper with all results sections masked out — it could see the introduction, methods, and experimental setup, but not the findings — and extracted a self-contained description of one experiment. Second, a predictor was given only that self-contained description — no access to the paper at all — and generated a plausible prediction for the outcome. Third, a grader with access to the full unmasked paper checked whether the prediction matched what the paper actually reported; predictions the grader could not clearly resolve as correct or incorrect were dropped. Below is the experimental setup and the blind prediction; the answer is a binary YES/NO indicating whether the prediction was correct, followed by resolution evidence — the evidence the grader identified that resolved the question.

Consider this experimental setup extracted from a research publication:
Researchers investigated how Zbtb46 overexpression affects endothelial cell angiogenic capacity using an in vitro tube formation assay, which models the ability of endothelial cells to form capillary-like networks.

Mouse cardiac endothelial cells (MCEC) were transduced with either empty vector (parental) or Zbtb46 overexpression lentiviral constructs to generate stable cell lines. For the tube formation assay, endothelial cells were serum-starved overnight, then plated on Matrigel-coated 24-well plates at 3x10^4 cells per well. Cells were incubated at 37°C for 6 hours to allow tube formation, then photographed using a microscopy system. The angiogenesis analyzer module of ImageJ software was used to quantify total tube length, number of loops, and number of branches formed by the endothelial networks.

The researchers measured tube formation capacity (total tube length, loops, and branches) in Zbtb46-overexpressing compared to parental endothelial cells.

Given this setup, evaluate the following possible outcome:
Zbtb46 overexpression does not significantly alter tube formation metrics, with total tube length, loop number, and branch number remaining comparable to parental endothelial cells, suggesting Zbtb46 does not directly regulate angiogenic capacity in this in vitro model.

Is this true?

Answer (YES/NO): NO